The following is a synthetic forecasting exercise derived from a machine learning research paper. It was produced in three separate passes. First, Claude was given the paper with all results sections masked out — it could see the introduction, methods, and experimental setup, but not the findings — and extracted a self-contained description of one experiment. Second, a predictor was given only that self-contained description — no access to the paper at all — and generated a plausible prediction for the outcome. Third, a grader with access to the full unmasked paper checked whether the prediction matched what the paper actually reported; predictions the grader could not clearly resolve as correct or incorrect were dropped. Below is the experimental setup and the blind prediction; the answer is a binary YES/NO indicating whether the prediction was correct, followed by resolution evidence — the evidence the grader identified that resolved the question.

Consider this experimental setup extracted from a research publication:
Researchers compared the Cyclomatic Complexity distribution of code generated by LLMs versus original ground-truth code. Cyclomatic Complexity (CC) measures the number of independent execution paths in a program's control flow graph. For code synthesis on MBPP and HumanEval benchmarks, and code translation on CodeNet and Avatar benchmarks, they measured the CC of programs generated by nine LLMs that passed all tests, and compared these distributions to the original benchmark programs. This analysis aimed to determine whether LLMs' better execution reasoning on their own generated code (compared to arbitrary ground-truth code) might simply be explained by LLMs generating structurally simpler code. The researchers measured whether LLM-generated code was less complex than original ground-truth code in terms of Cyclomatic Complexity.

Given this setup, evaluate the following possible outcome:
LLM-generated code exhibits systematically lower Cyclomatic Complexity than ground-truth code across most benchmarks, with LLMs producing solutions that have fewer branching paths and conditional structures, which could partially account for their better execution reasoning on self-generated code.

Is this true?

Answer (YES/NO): NO